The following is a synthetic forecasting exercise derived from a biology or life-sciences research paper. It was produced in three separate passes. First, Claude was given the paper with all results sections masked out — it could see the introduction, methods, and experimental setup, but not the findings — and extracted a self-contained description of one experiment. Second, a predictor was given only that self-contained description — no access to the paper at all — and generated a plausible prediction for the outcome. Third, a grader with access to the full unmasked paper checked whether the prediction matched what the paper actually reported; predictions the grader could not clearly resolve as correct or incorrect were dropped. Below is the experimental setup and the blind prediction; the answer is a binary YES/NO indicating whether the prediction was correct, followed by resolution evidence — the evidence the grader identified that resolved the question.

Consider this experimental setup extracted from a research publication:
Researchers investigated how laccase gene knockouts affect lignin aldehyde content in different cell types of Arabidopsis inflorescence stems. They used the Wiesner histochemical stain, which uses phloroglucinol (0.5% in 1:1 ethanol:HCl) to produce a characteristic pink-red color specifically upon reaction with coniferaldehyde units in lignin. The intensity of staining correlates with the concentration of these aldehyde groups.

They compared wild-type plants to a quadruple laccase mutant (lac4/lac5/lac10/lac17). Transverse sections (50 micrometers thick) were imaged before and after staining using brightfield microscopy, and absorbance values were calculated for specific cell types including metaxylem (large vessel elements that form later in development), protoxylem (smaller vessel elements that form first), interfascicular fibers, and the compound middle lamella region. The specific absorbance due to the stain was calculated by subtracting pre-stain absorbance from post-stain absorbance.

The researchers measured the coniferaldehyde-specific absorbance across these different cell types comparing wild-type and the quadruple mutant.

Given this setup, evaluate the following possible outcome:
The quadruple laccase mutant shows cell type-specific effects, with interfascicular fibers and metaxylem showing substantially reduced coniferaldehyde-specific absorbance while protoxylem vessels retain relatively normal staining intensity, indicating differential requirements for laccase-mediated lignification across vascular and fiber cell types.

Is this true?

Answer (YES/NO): NO